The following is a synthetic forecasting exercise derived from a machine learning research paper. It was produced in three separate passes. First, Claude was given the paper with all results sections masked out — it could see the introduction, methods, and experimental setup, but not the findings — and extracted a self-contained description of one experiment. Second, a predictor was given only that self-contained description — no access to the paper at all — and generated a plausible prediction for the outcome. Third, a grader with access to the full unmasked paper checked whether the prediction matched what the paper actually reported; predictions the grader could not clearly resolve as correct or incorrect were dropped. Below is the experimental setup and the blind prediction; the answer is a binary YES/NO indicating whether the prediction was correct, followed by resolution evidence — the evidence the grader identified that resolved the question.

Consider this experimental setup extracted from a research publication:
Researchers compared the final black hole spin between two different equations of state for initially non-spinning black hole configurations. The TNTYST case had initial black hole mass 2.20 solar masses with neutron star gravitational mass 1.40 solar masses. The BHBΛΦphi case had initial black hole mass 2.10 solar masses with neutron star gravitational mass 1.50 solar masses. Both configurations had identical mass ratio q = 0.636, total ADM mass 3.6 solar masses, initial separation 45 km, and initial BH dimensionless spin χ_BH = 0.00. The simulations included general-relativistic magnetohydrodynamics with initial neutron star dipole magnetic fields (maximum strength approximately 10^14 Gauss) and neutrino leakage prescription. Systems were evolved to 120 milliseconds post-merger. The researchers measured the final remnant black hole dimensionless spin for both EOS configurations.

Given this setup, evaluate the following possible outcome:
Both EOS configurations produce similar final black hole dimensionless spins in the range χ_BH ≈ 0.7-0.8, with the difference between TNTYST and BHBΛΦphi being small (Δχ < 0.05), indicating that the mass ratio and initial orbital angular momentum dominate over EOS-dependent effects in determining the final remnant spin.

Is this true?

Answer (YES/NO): YES